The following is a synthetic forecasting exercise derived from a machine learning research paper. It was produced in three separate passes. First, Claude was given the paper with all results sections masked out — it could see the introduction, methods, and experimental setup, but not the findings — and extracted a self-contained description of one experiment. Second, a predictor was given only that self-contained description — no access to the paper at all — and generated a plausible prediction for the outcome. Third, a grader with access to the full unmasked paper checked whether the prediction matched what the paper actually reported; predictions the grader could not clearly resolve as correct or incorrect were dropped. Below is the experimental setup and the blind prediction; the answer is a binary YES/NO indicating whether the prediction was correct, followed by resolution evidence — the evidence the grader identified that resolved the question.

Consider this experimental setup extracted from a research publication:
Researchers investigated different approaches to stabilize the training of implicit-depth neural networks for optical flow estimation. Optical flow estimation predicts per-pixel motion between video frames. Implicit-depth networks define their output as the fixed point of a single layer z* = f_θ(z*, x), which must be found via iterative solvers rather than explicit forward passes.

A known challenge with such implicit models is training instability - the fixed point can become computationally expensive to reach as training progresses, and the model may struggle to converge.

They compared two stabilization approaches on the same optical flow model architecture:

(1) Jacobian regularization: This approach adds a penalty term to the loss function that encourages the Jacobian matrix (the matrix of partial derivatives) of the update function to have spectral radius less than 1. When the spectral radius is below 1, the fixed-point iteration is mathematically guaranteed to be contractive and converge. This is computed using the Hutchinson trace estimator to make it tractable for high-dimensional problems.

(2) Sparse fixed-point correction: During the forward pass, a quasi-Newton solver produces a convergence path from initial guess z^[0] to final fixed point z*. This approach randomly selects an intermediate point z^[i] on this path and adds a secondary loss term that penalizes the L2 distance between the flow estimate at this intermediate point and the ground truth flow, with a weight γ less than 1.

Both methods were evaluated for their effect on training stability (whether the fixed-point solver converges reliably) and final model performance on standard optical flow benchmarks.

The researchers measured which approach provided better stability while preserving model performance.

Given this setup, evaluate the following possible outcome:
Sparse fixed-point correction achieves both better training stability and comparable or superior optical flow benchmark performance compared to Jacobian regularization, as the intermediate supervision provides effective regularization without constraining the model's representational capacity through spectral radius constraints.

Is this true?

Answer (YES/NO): YES